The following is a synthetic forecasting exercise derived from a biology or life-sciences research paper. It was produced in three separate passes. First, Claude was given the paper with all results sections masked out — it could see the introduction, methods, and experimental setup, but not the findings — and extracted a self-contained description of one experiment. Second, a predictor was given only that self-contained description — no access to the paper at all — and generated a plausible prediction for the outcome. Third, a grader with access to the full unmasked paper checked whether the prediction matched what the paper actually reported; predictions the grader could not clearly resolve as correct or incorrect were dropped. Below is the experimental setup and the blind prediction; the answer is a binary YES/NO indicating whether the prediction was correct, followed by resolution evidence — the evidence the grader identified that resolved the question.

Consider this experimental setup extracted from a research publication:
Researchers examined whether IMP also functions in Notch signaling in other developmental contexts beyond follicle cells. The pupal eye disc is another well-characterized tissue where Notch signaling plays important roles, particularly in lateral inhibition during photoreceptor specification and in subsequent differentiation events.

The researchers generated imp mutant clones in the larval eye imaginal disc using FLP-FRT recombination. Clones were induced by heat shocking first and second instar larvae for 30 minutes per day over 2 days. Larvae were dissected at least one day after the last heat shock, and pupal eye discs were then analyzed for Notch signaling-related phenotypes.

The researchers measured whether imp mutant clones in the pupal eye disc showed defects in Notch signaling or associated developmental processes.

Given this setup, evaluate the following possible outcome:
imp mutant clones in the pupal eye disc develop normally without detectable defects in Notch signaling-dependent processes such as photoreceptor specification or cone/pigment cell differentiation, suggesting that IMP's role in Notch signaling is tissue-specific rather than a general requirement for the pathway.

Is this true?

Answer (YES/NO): YES